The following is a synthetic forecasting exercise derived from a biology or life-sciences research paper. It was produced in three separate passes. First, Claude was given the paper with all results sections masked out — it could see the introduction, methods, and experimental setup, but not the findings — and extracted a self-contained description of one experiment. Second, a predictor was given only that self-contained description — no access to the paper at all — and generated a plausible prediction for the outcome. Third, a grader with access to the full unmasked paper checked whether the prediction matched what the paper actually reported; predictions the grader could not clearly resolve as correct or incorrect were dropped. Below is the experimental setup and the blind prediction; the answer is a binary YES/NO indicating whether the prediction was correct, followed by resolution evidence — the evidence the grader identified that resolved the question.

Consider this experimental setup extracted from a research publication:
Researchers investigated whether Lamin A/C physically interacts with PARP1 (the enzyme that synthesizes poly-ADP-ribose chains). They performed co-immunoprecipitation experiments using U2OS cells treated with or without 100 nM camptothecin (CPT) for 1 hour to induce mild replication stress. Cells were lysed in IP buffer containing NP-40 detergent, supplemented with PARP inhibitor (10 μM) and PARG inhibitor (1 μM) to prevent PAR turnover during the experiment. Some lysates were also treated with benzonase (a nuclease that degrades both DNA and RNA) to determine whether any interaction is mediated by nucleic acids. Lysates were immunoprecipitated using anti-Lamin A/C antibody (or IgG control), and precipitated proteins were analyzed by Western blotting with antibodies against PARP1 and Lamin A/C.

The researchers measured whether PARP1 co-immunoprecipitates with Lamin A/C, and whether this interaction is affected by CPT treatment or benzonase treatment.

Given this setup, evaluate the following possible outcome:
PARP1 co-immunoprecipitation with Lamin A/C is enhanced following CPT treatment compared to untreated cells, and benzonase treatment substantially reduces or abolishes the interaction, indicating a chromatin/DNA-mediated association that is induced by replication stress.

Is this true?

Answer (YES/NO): NO